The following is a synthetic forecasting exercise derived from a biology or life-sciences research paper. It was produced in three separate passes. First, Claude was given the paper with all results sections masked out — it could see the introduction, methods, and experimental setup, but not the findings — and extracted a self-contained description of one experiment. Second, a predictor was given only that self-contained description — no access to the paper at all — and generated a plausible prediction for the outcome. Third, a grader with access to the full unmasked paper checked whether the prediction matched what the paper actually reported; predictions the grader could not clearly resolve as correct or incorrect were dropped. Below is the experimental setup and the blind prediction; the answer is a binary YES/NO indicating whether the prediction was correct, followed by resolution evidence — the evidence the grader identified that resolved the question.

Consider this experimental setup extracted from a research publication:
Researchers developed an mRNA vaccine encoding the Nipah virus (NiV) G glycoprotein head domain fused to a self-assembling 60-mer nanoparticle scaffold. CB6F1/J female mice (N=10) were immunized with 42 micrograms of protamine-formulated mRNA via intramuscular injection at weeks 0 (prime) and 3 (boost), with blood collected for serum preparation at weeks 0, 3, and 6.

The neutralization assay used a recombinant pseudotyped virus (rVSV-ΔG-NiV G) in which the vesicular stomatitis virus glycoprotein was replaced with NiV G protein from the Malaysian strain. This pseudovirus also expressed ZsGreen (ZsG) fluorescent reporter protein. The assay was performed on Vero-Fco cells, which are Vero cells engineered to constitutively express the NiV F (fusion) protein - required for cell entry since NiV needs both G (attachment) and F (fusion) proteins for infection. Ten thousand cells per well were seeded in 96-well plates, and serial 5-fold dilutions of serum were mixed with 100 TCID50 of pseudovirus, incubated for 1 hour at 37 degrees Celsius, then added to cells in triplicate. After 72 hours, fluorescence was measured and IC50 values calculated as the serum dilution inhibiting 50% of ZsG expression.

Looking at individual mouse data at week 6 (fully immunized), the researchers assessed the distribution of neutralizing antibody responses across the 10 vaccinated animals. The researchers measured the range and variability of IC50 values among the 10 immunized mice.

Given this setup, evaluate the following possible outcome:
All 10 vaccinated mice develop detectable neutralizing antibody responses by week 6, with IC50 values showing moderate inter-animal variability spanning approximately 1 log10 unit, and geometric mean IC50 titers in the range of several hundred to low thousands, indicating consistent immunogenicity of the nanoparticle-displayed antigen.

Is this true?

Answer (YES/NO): NO